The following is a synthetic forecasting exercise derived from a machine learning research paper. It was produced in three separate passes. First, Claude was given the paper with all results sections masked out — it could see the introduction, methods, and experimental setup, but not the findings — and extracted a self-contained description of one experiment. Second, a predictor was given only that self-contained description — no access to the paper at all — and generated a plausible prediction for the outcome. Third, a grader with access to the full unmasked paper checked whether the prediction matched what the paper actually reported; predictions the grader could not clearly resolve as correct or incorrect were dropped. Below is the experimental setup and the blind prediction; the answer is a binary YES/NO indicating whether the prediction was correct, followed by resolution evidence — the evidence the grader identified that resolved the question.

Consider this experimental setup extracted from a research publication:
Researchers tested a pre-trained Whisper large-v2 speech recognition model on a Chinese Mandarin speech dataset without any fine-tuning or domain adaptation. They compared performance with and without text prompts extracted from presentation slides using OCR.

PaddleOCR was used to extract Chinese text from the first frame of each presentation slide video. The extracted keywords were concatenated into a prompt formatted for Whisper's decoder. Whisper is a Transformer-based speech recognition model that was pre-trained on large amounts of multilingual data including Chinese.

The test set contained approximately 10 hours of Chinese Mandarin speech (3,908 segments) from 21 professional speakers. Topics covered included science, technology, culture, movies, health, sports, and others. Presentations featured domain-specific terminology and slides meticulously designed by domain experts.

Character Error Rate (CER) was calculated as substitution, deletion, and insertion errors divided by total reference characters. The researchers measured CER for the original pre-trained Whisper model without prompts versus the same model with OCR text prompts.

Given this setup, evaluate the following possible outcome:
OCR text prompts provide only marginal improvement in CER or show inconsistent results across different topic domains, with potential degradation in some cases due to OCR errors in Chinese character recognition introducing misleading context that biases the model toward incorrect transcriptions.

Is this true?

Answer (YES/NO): NO